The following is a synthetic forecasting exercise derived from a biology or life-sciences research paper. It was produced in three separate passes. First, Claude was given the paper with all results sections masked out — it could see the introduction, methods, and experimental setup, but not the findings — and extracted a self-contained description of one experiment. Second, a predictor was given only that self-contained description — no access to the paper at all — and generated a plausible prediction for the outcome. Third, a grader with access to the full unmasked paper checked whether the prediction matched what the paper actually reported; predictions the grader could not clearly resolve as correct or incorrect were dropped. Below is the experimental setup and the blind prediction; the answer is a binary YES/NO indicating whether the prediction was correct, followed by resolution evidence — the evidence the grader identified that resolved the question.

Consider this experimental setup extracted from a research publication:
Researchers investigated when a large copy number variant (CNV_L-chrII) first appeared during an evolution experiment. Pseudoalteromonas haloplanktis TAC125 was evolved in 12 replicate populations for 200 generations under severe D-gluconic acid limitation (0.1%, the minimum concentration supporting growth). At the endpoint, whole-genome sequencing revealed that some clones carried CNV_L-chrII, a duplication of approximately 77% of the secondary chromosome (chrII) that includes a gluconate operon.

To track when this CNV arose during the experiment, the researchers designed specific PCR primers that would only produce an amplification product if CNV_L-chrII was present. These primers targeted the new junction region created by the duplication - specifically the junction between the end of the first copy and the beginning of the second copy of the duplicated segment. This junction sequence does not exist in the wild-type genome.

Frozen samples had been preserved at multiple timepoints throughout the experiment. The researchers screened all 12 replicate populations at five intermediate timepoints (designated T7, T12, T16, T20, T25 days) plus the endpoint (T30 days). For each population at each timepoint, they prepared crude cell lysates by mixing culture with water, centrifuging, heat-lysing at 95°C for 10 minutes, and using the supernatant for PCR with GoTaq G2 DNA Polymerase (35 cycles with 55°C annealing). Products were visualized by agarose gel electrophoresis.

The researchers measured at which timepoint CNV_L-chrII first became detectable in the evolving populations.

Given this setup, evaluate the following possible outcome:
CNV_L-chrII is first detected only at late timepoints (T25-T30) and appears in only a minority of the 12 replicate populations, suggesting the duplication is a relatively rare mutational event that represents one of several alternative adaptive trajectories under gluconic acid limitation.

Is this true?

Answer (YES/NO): NO